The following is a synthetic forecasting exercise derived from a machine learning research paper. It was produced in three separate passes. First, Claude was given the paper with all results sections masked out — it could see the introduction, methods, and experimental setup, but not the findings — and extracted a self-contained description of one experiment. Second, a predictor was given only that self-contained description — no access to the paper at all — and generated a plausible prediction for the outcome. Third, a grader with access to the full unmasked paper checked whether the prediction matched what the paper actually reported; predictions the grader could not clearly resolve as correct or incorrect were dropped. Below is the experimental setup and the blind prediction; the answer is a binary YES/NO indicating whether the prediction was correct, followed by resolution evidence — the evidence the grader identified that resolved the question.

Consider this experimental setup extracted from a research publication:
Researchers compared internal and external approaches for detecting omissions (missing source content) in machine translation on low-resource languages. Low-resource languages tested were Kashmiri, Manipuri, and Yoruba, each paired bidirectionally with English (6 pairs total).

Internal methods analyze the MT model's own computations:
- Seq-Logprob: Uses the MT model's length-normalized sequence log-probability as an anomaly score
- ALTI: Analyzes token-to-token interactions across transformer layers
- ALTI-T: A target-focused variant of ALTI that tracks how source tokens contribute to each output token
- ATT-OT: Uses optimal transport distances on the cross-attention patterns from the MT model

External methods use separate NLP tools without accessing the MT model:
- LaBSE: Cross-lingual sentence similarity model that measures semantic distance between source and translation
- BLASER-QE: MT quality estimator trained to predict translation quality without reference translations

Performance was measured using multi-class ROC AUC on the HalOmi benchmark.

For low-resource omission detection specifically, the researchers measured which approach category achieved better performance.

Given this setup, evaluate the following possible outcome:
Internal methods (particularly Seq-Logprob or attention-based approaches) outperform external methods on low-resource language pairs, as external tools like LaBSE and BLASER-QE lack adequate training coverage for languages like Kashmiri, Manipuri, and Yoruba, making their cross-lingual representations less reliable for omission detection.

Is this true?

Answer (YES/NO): NO